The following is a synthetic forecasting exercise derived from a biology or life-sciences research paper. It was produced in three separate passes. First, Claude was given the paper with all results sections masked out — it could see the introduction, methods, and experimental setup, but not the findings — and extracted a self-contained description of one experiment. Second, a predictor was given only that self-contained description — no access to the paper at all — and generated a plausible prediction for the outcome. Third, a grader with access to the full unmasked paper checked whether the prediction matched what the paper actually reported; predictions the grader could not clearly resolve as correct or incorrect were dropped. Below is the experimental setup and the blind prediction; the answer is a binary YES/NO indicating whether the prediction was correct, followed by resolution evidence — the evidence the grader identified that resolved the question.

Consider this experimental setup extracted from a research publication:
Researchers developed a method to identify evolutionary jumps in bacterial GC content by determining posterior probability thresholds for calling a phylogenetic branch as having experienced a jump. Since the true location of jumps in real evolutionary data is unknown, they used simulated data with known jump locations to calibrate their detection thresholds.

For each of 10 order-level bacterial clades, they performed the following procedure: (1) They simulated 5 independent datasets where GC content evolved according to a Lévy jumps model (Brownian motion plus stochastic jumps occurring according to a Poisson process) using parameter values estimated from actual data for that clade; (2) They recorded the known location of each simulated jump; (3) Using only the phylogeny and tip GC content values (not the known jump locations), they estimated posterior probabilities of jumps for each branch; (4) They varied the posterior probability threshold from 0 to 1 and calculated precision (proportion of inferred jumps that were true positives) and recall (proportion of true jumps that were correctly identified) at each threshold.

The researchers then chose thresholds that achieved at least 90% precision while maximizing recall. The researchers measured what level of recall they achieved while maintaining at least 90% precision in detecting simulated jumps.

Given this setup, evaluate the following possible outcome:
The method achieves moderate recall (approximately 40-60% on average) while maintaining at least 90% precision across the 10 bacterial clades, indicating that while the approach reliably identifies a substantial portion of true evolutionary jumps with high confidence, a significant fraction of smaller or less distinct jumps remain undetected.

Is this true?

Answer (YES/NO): NO